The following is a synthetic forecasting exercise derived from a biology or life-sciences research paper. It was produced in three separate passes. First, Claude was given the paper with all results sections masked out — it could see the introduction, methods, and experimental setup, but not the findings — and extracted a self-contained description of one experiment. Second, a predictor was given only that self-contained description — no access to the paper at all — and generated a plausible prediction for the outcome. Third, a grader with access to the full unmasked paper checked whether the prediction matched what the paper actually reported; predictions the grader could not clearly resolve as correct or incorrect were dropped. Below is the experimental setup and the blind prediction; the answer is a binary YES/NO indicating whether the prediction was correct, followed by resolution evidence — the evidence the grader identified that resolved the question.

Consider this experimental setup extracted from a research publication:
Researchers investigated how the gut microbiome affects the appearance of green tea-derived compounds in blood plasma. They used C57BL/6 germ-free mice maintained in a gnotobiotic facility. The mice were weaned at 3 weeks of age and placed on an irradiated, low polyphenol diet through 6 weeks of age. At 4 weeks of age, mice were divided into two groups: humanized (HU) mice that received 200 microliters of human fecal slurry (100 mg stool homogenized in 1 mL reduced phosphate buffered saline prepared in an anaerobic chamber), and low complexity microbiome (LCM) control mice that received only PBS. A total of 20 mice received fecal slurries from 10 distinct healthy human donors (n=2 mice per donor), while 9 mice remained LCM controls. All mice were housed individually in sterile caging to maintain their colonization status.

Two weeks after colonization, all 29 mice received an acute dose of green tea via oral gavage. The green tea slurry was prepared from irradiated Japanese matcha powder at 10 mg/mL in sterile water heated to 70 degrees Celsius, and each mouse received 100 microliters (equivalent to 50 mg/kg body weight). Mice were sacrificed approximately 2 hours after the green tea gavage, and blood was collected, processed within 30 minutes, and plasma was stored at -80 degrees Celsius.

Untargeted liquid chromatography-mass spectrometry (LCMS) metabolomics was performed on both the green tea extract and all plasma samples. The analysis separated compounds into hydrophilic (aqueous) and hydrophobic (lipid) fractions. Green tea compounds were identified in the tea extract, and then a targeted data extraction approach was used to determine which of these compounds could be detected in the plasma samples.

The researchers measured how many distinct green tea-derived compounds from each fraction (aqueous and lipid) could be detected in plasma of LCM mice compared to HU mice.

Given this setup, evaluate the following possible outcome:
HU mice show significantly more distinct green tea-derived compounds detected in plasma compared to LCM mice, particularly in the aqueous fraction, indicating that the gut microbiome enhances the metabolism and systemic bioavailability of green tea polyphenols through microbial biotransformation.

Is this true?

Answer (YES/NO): NO